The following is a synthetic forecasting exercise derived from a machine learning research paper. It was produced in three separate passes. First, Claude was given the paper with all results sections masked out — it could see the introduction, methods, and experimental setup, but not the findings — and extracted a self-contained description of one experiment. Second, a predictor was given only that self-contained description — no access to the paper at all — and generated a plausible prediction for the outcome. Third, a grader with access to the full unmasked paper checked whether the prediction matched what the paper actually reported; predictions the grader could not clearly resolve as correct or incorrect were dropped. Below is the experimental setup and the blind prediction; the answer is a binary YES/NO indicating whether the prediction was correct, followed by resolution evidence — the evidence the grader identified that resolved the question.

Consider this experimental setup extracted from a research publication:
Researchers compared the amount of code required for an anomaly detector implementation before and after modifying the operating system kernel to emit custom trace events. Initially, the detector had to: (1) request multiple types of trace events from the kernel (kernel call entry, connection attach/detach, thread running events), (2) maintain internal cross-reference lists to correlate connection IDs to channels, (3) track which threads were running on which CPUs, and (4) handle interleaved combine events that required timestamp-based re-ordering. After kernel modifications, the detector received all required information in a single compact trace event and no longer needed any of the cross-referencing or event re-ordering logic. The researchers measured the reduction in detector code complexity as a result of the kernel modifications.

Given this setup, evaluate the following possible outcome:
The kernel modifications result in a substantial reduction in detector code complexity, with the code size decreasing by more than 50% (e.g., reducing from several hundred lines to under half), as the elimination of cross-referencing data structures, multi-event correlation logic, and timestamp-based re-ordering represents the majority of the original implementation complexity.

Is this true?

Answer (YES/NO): NO